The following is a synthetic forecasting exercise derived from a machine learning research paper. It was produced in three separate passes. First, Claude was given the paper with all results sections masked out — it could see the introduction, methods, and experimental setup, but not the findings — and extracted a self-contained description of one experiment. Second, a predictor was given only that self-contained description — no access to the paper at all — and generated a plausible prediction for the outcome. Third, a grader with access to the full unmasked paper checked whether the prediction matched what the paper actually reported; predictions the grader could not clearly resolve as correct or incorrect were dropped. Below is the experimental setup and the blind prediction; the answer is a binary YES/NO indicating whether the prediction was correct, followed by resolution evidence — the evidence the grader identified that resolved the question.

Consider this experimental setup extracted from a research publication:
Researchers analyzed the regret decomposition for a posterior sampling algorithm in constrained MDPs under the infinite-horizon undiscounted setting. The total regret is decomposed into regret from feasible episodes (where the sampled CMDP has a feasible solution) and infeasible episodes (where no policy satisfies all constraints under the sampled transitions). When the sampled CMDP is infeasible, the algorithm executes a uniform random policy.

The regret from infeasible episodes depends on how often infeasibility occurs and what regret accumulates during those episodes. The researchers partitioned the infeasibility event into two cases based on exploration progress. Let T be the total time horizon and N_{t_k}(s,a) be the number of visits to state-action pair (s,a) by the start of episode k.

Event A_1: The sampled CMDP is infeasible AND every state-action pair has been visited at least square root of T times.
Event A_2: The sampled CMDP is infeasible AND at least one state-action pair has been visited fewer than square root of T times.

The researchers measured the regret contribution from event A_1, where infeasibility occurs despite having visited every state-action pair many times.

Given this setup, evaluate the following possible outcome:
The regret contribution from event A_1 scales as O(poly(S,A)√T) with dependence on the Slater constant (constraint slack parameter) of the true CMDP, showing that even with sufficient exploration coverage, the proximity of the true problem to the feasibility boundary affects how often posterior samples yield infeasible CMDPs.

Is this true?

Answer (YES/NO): NO